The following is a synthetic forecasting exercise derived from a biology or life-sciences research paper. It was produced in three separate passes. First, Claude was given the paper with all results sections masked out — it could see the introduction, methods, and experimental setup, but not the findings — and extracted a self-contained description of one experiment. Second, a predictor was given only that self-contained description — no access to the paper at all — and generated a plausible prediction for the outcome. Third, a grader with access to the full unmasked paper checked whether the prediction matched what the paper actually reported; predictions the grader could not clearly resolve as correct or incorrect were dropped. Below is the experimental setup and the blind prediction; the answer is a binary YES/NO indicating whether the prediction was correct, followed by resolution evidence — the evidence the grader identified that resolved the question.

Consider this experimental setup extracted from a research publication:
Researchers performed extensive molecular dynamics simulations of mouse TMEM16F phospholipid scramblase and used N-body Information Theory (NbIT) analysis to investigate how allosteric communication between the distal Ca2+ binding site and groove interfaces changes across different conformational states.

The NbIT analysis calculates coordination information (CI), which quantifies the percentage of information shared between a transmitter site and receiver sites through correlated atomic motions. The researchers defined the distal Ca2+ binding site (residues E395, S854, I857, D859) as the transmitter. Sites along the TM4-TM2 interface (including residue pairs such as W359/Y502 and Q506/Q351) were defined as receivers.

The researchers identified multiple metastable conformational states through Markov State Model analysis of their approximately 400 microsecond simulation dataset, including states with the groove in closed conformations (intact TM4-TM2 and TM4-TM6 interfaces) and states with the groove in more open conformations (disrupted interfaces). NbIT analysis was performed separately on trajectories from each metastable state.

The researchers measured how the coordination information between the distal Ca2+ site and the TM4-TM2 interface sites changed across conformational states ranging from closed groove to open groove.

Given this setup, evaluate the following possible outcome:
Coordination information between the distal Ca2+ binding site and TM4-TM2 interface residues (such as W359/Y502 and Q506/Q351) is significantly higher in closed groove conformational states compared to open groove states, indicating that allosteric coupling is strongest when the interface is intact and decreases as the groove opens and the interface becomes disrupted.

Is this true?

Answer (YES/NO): NO